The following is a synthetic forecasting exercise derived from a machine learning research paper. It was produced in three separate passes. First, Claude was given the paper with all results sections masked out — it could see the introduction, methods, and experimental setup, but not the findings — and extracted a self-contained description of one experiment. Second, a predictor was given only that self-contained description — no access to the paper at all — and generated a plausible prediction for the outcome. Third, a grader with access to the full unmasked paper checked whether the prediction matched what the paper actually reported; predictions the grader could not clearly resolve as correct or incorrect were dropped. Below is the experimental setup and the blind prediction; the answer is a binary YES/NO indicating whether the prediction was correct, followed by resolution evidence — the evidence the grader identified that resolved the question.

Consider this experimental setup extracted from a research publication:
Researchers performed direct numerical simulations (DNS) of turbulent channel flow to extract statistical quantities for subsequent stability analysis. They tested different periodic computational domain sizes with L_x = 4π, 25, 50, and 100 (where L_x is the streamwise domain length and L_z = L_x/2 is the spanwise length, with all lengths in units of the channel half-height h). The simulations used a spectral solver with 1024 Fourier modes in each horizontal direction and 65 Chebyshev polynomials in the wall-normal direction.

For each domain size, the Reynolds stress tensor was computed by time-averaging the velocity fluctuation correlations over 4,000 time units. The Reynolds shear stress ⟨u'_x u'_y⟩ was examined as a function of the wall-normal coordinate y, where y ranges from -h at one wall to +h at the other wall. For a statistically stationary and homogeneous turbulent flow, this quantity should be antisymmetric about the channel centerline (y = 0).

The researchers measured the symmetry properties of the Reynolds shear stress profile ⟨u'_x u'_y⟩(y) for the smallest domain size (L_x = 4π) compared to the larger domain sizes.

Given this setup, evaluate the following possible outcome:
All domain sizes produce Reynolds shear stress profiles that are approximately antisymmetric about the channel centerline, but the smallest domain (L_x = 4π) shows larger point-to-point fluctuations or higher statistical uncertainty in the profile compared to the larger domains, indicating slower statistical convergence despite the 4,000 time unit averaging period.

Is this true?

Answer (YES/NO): NO